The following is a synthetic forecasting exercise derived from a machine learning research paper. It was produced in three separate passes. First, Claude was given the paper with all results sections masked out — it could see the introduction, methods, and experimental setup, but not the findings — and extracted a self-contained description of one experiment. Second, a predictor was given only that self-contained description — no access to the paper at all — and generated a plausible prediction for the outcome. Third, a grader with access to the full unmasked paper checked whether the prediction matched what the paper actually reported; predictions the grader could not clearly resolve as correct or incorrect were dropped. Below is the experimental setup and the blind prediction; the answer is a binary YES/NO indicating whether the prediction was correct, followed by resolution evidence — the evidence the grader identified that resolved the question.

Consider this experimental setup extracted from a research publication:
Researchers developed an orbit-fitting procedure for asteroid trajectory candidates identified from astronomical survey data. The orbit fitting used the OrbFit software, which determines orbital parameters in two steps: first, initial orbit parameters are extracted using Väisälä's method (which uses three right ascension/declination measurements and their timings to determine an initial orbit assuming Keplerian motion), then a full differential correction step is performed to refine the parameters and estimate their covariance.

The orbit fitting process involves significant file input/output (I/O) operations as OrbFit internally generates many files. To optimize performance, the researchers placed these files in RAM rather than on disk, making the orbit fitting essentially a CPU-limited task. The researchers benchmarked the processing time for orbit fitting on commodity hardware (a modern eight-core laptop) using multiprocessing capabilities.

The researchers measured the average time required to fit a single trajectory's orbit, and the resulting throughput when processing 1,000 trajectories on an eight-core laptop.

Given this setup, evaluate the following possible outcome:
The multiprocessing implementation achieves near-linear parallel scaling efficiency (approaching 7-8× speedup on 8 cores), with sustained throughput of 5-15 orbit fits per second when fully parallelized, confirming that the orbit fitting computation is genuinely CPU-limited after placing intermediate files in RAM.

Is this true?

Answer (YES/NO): NO